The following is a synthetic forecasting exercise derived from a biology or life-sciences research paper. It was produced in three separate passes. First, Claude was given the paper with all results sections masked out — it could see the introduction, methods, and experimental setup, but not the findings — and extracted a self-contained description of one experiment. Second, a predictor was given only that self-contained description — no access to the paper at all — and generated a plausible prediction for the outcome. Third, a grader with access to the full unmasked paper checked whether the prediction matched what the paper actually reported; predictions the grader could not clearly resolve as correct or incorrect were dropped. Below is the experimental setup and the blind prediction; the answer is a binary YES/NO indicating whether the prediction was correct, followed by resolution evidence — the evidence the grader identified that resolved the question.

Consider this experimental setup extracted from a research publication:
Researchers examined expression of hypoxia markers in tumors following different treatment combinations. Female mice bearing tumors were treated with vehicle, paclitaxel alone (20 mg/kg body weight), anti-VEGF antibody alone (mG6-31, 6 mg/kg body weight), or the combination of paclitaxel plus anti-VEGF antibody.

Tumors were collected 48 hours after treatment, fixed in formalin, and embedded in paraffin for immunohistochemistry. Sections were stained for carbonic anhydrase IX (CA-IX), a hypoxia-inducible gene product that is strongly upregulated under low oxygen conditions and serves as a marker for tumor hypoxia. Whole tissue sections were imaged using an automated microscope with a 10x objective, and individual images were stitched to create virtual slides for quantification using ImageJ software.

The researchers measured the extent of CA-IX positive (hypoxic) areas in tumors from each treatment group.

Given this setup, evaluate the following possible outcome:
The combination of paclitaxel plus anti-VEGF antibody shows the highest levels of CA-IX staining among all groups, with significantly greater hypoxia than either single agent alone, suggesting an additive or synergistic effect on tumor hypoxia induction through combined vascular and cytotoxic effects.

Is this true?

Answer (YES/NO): YES